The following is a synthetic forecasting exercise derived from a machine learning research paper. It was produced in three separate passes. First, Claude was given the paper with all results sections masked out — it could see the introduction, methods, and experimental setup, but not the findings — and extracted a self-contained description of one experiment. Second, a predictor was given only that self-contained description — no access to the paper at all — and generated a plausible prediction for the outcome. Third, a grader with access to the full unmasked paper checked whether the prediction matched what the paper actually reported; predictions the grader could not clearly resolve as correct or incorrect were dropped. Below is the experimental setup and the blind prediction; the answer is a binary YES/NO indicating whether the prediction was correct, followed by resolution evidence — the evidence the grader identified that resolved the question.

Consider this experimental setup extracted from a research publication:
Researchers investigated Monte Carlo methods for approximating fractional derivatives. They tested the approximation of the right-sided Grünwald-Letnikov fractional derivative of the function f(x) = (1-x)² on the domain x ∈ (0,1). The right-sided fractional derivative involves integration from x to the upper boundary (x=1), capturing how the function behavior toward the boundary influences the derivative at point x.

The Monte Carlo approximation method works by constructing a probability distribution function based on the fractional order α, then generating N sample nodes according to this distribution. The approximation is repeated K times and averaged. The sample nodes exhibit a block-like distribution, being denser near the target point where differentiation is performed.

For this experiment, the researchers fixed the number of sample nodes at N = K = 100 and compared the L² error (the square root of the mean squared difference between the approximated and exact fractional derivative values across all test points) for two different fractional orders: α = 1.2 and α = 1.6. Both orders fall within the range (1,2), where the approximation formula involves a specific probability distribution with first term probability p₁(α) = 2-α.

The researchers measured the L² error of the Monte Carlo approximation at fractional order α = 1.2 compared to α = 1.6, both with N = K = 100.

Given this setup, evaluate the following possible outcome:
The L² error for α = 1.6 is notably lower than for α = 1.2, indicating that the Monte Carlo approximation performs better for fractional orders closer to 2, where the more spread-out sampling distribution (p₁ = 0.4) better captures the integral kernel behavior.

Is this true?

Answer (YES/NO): NO